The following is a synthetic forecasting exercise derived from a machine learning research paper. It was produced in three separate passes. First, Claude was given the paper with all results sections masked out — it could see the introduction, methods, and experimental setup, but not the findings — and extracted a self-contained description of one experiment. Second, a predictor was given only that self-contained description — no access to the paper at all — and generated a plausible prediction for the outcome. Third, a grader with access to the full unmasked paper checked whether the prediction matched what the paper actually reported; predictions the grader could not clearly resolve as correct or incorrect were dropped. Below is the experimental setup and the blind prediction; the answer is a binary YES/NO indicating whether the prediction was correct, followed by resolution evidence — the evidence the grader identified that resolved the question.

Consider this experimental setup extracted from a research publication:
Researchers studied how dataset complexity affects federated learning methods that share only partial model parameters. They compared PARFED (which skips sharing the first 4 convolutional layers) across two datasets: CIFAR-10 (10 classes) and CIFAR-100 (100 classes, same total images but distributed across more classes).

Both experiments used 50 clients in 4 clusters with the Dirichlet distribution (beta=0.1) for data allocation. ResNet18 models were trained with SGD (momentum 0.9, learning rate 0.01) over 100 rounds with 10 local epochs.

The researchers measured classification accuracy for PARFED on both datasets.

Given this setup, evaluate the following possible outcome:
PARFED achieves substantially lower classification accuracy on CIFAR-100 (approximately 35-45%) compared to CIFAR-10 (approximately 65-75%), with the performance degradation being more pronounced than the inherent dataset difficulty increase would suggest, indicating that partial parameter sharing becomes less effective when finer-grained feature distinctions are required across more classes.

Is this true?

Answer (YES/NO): NO